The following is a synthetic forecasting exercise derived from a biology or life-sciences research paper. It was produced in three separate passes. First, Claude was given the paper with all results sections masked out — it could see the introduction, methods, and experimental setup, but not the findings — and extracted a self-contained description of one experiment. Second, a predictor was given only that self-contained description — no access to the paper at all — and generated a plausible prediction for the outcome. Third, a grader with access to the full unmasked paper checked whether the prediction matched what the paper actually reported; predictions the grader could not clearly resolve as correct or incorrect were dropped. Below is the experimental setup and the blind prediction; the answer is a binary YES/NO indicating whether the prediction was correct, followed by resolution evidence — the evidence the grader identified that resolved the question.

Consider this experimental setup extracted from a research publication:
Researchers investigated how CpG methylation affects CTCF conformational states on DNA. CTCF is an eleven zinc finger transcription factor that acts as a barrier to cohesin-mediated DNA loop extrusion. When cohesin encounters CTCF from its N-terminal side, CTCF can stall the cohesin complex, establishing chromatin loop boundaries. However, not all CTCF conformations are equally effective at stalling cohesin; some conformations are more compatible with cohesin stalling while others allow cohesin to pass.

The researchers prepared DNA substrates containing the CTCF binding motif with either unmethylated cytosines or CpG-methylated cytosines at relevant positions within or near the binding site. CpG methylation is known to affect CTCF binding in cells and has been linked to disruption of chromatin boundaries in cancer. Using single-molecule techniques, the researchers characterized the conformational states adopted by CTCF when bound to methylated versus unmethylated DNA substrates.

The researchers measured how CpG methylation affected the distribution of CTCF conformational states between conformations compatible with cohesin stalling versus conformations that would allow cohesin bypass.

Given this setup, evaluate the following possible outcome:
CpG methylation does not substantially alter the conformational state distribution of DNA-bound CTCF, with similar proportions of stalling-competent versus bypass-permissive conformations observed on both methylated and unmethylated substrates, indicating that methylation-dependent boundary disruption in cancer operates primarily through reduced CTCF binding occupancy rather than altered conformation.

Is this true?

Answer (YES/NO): NO